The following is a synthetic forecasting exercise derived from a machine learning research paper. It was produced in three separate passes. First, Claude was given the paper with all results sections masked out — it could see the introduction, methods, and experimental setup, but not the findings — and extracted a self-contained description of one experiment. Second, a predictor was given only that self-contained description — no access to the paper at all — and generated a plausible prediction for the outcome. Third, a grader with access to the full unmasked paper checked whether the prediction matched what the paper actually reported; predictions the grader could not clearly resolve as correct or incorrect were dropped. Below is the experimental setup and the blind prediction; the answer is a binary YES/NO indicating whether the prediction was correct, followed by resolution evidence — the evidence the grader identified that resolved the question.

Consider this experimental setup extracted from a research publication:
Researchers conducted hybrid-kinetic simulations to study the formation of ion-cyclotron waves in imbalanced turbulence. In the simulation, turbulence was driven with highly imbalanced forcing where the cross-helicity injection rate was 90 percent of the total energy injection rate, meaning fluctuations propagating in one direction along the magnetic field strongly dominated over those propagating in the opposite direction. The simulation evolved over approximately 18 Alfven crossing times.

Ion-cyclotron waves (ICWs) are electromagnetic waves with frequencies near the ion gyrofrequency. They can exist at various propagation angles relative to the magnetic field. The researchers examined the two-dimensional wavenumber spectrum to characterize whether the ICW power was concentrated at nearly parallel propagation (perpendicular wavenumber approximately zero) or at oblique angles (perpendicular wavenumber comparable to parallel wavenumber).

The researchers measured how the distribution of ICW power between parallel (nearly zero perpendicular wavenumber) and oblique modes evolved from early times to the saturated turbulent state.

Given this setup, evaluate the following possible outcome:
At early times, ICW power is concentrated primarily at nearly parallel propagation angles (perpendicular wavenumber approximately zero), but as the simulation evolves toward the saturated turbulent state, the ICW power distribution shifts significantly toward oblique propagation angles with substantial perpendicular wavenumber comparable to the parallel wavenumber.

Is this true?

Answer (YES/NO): NO